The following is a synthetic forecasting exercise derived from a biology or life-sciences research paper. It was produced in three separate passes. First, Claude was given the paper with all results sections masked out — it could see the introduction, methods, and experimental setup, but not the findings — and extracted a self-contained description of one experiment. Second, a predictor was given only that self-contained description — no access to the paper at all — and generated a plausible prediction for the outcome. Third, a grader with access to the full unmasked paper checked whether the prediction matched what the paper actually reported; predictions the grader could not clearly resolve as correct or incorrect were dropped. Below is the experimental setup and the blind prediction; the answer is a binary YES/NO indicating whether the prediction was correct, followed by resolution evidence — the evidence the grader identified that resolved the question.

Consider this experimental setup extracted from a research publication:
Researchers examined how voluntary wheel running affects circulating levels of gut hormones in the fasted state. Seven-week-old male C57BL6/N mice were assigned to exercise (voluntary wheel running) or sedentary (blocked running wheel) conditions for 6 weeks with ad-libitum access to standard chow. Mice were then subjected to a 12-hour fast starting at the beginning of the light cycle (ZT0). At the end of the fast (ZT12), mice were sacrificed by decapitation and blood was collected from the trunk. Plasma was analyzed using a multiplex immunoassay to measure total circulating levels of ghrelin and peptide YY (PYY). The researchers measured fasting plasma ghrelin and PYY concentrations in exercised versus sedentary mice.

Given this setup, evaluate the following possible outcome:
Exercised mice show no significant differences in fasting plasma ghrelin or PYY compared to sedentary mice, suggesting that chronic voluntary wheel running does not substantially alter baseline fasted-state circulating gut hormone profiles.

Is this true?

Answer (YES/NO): YES